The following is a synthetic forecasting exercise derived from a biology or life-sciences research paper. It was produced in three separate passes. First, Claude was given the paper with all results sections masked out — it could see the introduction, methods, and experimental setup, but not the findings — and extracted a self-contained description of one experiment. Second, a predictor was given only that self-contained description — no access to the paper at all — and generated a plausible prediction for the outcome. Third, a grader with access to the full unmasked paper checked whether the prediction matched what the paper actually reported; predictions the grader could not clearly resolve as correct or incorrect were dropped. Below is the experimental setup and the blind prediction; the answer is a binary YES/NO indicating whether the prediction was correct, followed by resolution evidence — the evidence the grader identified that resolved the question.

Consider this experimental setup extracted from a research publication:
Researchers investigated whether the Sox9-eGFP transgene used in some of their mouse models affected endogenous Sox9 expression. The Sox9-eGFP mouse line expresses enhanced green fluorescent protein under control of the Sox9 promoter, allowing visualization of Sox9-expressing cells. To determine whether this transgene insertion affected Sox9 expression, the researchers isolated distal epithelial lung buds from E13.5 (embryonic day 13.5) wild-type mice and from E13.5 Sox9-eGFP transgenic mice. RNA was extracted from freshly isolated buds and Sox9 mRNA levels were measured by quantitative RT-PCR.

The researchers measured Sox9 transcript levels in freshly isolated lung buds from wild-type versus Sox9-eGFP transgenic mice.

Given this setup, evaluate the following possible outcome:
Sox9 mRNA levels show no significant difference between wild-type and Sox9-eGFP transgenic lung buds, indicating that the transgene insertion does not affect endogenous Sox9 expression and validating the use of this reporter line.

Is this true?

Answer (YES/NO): YES